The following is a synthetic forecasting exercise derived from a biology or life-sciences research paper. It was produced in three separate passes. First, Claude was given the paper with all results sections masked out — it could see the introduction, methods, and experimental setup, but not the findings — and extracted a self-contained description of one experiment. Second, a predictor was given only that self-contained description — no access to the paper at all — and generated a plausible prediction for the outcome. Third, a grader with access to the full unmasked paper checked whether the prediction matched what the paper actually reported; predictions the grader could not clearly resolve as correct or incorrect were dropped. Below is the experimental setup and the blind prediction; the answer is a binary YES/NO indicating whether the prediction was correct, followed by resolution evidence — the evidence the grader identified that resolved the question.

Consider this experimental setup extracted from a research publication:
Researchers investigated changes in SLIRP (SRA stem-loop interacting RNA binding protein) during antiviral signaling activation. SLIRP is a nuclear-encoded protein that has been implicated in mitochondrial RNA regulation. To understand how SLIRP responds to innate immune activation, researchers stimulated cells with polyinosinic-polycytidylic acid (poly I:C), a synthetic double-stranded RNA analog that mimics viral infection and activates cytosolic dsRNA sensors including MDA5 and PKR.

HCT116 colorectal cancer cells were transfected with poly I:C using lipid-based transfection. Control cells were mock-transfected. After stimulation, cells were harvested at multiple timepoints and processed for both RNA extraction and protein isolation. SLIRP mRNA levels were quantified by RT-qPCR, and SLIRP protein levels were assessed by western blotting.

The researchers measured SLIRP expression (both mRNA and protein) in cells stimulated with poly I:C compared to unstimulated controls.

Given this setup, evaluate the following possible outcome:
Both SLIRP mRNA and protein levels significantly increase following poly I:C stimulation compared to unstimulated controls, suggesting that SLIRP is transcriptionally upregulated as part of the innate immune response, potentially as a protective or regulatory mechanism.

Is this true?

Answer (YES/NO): YES